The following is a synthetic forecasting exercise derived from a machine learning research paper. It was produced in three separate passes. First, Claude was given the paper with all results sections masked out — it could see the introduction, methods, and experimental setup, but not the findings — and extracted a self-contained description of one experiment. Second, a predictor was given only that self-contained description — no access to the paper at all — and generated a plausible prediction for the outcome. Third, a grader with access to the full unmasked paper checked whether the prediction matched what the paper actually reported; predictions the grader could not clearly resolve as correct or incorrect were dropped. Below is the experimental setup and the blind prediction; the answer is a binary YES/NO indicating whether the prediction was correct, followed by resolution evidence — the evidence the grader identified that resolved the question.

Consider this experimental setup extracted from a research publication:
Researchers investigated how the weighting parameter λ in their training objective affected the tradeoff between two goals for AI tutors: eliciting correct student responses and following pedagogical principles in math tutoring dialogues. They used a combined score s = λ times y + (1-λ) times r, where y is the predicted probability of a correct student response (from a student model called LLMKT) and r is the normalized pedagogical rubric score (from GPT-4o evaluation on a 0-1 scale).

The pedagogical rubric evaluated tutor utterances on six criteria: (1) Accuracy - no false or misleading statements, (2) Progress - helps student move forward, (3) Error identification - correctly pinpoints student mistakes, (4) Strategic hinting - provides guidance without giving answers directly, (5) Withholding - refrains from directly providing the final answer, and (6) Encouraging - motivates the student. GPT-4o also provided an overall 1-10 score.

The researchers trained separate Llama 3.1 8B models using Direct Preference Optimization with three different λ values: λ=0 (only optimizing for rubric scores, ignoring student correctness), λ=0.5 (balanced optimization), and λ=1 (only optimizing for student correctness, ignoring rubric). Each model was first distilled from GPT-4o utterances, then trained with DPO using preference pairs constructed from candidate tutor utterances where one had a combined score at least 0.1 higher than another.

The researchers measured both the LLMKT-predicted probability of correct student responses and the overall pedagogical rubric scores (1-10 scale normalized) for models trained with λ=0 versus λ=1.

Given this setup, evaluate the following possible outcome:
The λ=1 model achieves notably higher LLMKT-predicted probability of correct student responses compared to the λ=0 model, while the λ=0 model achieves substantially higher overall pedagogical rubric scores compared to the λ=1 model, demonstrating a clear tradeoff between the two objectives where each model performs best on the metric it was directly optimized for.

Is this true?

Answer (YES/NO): NO